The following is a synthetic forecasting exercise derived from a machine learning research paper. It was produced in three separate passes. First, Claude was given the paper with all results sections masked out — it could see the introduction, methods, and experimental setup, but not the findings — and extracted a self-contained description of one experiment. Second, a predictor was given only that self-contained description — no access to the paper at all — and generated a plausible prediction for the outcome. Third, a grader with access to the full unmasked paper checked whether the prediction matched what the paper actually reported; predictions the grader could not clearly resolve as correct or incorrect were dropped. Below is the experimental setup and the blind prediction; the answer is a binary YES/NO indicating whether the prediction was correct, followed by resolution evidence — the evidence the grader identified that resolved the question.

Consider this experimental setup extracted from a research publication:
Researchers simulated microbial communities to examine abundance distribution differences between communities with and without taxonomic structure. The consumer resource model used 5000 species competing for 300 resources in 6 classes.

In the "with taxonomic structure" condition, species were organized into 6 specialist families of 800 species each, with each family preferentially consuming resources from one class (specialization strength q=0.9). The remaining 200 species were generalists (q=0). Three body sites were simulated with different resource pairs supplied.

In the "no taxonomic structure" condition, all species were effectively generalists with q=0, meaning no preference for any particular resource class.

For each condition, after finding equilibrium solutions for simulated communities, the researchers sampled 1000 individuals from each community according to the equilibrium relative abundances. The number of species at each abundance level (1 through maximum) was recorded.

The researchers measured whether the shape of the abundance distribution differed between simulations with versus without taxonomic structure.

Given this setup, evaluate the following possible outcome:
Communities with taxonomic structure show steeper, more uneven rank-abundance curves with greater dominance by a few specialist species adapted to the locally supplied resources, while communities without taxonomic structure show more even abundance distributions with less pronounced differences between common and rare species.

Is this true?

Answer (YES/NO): NO